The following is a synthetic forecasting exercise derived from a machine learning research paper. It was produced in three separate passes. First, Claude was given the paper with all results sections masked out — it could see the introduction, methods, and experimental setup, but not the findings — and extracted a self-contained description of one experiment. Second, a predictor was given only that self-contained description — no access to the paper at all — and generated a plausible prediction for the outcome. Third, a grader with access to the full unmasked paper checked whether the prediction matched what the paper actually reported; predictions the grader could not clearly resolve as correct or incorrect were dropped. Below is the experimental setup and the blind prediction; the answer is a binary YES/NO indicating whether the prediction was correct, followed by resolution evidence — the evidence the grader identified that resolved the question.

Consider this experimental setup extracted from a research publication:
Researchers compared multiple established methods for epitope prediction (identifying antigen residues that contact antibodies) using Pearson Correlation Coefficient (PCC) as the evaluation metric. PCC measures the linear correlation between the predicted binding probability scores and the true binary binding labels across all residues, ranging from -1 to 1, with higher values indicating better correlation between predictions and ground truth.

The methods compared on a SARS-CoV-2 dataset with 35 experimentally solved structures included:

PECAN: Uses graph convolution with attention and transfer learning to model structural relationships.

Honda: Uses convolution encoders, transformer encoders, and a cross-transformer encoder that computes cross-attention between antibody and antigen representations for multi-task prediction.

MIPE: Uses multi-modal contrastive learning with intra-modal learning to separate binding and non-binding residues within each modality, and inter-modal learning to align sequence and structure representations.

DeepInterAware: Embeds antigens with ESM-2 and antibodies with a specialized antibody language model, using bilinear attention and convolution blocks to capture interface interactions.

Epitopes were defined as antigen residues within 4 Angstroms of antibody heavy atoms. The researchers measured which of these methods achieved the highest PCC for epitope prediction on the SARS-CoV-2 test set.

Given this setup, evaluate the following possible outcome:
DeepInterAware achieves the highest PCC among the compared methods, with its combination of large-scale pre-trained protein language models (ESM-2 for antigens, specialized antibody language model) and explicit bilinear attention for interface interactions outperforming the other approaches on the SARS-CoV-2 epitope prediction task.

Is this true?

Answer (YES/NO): NO